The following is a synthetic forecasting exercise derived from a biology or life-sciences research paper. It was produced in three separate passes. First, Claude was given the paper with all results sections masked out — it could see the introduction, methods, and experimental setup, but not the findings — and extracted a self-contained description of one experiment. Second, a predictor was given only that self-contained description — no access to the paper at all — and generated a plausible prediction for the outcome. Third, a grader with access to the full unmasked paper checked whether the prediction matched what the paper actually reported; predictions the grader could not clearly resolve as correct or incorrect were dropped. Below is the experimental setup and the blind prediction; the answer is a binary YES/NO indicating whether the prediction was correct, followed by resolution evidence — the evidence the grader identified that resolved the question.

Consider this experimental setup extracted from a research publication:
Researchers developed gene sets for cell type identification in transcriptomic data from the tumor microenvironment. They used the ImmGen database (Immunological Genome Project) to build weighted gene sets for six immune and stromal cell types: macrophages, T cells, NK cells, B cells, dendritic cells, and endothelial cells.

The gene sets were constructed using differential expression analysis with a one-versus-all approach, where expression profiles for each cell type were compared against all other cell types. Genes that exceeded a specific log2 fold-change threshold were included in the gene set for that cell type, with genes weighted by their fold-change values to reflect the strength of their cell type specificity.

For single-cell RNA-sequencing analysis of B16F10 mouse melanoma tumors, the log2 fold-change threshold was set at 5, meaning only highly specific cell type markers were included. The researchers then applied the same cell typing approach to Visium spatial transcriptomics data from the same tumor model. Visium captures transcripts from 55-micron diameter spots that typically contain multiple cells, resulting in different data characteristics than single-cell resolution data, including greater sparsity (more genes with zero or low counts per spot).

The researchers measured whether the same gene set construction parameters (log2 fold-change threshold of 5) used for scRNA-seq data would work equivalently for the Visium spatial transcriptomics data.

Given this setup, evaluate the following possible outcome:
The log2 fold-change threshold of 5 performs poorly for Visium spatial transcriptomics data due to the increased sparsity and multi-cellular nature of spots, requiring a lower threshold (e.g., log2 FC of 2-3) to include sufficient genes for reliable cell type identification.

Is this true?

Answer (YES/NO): YES